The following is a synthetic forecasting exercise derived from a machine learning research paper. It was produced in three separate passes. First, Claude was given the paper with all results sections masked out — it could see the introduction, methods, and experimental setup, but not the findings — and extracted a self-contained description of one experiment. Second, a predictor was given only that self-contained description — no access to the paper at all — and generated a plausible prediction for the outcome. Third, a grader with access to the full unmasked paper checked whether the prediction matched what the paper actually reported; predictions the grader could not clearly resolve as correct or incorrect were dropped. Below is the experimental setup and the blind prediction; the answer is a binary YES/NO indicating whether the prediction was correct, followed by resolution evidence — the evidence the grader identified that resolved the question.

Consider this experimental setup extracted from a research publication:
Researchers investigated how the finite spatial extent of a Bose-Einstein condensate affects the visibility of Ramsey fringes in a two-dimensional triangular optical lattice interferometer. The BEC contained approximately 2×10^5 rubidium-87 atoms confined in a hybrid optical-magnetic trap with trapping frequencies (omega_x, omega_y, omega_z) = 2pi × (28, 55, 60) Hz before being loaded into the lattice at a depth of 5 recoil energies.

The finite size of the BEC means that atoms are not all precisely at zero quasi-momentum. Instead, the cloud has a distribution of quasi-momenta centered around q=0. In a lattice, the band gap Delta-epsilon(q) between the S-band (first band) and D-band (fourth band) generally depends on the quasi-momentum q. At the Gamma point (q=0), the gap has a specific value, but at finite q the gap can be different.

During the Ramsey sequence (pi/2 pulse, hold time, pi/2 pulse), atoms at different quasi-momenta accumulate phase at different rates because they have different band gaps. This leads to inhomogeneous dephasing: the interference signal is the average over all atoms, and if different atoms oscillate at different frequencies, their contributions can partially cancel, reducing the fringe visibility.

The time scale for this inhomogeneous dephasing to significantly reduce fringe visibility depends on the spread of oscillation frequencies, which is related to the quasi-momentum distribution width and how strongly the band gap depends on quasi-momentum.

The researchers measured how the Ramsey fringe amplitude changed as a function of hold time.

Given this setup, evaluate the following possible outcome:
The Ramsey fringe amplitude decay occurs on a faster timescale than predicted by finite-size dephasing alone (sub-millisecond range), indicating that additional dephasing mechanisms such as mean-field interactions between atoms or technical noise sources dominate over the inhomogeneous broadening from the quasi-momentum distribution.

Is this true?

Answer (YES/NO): NO